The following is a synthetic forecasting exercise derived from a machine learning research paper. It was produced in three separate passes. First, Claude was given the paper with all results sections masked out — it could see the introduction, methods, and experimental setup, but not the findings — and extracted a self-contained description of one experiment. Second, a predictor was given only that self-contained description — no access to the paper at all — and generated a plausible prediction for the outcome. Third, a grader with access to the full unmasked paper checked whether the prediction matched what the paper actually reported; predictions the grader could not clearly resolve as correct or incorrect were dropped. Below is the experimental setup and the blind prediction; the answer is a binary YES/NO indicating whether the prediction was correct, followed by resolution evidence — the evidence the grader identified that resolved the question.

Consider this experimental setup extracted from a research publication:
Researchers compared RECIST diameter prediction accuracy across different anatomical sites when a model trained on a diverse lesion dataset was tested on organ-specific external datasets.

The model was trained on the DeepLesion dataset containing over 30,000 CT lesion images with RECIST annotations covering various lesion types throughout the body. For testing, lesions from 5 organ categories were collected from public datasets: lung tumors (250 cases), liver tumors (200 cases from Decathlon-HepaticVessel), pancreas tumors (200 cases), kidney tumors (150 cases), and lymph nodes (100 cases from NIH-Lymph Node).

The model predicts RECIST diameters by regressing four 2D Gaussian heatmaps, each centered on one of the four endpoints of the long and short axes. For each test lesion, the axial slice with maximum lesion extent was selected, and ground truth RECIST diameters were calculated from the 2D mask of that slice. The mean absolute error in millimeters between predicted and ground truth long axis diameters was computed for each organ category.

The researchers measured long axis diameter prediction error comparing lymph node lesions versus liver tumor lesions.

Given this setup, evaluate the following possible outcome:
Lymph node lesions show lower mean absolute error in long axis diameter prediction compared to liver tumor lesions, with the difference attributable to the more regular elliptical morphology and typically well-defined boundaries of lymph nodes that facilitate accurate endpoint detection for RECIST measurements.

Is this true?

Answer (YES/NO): YES